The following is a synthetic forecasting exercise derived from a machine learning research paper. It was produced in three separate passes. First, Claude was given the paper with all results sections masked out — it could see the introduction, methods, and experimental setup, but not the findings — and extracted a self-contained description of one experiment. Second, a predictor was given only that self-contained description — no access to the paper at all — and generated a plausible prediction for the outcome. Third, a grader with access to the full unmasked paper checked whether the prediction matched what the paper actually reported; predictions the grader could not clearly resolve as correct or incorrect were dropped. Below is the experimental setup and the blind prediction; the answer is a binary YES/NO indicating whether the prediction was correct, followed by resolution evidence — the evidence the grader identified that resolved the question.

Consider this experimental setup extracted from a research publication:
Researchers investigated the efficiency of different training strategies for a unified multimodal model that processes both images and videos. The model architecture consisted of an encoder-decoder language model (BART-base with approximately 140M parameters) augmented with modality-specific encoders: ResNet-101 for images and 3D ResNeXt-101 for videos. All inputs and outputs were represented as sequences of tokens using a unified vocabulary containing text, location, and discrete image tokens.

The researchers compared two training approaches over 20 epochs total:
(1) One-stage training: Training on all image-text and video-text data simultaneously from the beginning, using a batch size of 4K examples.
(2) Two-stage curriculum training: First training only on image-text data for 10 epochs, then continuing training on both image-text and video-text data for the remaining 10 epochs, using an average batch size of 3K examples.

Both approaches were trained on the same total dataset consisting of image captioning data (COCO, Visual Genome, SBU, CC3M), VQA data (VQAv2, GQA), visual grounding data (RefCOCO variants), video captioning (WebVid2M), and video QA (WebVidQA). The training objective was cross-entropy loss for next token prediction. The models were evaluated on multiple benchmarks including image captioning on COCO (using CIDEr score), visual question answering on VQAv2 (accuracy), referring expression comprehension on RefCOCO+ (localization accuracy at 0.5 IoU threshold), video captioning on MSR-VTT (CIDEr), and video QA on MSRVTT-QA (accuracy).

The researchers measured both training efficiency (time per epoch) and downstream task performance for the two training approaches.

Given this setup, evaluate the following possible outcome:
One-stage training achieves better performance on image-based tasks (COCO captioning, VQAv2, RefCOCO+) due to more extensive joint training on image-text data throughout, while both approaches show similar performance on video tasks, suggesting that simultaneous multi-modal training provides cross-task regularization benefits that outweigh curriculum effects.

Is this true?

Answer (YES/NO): NO